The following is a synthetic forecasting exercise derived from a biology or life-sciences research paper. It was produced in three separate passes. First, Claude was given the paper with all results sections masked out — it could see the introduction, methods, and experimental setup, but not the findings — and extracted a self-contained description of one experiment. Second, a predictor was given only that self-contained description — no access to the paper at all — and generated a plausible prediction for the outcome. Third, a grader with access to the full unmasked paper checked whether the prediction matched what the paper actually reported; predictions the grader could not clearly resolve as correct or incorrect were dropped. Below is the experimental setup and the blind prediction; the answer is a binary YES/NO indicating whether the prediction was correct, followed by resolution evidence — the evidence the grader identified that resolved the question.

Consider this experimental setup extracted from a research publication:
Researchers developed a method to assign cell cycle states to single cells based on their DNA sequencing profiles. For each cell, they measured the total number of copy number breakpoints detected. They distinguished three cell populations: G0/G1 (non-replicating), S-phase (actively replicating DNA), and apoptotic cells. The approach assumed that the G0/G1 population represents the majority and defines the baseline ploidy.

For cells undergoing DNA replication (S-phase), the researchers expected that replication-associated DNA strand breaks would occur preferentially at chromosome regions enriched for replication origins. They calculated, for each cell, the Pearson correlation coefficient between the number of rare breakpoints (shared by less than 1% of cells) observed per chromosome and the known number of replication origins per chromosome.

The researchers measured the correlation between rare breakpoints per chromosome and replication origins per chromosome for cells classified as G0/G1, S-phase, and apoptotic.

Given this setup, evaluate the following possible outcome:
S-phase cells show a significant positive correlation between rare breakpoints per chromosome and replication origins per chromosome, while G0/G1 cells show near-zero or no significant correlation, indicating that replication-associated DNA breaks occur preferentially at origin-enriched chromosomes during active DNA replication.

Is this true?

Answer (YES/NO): YES